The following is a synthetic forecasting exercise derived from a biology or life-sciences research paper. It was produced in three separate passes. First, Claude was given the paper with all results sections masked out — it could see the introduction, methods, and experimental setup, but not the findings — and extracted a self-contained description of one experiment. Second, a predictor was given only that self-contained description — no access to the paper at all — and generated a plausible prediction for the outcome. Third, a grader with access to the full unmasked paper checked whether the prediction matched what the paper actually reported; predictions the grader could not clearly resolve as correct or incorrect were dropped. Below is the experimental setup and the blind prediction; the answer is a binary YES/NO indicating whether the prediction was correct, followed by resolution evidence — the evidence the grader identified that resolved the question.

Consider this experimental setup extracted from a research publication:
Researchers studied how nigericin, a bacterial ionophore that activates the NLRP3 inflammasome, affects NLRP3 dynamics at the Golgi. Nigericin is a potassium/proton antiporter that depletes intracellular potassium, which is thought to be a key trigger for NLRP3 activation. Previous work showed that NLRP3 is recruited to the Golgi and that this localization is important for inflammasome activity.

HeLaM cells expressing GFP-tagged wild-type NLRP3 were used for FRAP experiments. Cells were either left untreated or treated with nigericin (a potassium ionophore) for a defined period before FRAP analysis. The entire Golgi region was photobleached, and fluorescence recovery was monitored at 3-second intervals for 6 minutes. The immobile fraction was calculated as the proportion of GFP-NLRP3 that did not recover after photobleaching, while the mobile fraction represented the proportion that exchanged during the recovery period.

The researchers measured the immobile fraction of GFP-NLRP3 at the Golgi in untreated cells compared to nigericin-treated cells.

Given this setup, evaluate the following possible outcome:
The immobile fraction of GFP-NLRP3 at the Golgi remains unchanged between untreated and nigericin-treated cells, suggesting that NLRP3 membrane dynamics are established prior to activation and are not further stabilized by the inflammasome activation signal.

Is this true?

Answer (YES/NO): NO